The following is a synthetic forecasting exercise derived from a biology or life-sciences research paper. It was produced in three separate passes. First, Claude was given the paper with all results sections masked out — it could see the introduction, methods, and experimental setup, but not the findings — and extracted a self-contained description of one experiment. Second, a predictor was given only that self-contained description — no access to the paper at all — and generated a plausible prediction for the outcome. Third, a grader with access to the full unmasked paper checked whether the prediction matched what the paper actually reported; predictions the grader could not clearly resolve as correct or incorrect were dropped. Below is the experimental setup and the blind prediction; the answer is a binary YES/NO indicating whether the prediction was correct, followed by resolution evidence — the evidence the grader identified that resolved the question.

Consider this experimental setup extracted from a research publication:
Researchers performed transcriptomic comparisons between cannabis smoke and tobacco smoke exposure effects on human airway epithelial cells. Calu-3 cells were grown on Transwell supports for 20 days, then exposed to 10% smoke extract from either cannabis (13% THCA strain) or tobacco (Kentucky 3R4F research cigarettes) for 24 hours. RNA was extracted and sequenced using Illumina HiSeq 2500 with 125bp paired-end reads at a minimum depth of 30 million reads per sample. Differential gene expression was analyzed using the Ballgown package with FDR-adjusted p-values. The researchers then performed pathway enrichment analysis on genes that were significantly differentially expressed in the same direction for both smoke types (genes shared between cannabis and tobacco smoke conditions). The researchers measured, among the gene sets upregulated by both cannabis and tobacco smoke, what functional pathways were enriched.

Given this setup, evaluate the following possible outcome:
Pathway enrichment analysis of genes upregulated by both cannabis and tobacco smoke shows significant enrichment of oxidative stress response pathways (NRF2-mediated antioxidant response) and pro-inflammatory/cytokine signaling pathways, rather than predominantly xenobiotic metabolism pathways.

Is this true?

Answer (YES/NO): NO